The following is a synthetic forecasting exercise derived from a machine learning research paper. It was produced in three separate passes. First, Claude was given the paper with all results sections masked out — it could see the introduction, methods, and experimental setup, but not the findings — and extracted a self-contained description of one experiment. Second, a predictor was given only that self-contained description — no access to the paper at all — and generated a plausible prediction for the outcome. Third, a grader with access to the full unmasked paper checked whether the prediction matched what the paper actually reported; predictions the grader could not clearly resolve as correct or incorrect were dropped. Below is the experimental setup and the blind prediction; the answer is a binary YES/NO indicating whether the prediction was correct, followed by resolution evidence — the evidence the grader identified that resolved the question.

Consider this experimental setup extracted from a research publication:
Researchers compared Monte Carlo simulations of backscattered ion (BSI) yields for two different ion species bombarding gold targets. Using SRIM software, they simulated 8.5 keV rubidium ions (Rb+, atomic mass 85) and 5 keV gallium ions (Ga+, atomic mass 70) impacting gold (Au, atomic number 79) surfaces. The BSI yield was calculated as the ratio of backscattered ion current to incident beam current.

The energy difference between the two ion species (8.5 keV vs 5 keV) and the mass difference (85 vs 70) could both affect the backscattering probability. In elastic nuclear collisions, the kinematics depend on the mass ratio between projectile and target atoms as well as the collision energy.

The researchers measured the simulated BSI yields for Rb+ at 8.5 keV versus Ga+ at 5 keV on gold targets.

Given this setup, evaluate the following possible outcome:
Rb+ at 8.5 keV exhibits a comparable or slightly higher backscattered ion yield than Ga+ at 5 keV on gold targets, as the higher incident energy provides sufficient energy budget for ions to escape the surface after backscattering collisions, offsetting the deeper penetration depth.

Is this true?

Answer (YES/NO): NO